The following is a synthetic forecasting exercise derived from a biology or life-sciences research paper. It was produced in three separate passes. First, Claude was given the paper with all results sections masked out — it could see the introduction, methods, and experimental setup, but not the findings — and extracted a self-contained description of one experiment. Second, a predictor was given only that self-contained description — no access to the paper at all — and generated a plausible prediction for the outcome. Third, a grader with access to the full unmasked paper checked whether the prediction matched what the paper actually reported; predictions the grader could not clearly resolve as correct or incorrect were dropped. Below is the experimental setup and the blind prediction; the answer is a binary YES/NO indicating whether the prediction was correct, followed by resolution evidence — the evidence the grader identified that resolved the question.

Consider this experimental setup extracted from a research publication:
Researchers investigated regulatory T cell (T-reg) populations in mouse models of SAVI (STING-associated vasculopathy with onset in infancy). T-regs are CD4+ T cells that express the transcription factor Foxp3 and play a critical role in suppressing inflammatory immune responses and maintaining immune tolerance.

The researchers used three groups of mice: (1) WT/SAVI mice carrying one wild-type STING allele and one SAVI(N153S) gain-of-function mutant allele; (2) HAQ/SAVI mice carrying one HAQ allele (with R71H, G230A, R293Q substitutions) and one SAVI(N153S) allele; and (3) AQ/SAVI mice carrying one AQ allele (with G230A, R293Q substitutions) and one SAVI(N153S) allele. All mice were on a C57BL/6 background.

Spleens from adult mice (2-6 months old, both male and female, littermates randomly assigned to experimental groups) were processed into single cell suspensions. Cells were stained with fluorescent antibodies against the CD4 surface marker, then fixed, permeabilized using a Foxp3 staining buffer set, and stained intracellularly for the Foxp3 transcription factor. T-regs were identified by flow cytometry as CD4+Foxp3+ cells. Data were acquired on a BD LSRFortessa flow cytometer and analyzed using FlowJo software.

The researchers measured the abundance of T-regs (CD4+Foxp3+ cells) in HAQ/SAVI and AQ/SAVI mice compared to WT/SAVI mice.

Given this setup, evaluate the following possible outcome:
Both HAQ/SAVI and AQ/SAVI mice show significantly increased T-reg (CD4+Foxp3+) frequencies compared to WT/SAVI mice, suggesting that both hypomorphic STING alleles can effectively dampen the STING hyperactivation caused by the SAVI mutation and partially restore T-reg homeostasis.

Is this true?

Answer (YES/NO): YES